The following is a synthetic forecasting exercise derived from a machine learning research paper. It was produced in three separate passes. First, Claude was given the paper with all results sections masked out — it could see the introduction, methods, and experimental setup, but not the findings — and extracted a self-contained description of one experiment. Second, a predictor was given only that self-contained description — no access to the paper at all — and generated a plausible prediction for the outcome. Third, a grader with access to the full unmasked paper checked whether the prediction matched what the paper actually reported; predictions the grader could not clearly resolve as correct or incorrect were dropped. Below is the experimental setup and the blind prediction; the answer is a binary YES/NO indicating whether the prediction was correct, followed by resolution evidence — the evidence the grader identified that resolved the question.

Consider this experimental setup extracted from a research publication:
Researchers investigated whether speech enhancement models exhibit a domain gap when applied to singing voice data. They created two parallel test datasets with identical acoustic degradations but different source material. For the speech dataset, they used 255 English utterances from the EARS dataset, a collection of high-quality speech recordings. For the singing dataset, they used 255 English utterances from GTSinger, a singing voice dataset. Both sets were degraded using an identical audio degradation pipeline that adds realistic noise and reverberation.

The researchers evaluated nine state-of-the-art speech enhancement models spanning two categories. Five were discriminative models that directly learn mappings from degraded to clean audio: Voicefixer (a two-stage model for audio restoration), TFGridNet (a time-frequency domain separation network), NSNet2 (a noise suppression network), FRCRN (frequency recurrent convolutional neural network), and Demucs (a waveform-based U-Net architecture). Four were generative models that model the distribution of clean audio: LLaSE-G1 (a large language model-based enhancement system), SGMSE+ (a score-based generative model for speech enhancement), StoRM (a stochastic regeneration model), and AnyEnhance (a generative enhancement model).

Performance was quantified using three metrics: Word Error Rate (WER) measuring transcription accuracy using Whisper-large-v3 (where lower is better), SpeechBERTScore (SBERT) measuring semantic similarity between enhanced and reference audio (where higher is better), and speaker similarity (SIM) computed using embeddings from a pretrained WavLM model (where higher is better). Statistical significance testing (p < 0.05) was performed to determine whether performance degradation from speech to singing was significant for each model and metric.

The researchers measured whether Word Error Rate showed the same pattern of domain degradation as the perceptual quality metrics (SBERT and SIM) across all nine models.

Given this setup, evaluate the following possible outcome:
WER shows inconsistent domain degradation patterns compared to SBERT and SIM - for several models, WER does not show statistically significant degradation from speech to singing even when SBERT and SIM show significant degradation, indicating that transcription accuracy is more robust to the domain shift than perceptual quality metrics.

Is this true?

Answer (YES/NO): NO